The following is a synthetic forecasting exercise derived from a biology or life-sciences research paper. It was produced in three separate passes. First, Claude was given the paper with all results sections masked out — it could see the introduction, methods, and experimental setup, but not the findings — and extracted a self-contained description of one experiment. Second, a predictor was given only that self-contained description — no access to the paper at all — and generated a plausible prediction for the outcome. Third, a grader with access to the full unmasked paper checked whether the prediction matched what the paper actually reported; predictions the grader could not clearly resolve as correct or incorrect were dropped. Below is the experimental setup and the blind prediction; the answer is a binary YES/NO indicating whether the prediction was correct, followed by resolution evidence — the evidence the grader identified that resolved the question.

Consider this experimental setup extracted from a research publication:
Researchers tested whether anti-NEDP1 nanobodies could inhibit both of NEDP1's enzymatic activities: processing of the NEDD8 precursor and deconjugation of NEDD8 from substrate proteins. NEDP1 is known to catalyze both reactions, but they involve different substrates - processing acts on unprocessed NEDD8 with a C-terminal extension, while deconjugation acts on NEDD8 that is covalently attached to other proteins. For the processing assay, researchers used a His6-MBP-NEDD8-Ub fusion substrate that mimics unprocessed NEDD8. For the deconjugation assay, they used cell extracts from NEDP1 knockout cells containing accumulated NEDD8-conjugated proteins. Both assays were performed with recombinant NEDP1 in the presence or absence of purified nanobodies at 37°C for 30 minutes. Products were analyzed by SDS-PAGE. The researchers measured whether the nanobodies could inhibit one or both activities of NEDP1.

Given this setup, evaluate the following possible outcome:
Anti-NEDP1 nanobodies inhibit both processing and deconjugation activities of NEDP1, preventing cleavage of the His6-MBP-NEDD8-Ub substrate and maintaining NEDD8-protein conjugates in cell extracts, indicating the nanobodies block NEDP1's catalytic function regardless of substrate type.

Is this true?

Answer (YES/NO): YES